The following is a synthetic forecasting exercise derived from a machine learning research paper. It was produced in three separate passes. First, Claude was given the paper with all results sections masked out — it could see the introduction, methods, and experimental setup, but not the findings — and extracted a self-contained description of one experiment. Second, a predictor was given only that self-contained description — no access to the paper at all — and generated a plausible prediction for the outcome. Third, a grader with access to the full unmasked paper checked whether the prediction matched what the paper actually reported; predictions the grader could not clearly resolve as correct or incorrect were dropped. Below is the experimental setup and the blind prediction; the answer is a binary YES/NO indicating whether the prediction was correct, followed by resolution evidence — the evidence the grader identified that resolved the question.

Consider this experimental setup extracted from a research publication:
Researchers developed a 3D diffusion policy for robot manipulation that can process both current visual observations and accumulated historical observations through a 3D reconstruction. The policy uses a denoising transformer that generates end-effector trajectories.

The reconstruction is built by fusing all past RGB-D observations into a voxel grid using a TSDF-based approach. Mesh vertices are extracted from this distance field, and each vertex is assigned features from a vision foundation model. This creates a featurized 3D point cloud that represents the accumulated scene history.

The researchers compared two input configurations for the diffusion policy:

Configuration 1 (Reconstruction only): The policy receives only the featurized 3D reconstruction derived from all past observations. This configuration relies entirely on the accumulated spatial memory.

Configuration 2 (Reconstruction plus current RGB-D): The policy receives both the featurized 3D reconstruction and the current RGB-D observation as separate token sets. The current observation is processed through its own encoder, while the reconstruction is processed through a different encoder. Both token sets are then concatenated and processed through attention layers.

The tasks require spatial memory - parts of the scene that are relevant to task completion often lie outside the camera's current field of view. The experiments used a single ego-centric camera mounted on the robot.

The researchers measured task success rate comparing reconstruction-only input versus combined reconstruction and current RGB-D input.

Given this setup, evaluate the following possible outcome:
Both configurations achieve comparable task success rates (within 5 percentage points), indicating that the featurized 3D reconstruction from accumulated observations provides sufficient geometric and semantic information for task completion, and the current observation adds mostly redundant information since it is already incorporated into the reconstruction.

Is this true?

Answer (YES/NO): NO